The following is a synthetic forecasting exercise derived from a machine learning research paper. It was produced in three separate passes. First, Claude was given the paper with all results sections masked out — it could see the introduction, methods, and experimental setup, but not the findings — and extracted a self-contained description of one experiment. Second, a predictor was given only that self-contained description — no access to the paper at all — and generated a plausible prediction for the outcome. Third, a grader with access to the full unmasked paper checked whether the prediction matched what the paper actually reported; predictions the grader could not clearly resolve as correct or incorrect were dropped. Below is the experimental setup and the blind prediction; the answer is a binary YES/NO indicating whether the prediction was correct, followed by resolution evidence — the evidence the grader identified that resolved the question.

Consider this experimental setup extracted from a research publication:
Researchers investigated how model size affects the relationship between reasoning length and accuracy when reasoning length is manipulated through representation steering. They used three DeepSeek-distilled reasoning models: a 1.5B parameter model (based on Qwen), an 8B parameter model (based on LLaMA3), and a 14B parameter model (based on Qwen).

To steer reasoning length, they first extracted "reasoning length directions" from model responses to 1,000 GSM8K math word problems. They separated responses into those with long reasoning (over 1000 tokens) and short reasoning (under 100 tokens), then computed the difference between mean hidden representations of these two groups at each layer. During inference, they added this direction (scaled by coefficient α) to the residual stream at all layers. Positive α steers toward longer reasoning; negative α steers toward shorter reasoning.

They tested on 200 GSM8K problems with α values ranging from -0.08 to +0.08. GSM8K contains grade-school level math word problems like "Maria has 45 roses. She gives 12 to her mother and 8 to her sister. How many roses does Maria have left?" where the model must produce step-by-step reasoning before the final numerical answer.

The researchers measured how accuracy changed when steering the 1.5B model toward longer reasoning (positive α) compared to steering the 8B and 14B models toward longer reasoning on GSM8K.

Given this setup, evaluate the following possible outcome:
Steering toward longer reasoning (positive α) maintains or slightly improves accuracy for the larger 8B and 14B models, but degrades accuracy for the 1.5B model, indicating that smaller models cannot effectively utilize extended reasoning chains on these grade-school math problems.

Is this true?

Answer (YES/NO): NO